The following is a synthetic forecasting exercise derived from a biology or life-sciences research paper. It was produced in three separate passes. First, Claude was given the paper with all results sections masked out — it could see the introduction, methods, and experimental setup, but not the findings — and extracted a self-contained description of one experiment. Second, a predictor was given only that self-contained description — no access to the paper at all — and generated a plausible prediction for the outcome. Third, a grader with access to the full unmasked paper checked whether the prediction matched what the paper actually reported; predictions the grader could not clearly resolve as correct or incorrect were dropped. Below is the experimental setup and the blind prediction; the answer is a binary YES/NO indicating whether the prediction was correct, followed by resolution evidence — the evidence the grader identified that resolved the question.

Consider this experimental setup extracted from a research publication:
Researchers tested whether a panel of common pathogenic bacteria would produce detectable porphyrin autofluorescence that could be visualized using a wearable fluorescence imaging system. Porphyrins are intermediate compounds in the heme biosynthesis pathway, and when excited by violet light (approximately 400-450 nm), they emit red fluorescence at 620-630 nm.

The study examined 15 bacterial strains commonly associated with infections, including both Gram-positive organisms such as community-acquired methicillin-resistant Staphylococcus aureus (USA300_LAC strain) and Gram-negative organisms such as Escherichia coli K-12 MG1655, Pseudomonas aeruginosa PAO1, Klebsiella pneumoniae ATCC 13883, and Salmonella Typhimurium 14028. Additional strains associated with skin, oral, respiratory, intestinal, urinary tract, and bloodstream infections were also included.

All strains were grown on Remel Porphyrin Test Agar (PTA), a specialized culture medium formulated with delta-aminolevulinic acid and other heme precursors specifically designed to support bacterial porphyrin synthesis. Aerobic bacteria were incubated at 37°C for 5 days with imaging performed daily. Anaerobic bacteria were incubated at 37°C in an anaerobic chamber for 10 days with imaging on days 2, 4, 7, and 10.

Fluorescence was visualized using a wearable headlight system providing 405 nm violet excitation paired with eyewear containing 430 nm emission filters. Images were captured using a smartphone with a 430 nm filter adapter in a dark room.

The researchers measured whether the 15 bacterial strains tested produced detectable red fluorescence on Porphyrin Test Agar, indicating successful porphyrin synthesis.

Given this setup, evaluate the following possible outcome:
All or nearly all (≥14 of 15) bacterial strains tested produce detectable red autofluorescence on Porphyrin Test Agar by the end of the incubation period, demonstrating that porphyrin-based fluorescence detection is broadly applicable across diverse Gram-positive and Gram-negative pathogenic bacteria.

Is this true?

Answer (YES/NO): YES